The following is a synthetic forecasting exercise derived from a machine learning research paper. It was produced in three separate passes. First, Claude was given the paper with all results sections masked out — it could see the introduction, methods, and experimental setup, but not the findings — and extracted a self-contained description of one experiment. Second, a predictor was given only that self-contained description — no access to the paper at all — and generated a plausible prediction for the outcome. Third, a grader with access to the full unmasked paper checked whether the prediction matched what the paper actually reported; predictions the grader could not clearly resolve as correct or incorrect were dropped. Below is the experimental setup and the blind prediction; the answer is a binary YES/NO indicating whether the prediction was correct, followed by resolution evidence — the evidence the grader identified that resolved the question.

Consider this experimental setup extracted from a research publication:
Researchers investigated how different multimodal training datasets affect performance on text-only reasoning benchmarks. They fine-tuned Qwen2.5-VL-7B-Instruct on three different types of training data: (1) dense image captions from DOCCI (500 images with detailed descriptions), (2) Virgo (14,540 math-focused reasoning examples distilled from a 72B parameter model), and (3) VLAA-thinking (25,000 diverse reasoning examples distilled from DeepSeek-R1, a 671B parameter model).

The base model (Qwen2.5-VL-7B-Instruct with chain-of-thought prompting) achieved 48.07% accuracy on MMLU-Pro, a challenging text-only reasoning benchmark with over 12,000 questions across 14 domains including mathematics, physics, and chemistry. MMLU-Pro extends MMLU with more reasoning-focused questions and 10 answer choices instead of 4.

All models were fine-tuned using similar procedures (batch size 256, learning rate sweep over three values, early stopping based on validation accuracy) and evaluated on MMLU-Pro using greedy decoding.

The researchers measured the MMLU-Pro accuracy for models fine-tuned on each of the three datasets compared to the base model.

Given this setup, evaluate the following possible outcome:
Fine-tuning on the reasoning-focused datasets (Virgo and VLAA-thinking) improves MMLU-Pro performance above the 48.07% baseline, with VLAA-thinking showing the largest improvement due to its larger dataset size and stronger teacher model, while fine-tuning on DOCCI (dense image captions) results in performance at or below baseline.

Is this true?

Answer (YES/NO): NO